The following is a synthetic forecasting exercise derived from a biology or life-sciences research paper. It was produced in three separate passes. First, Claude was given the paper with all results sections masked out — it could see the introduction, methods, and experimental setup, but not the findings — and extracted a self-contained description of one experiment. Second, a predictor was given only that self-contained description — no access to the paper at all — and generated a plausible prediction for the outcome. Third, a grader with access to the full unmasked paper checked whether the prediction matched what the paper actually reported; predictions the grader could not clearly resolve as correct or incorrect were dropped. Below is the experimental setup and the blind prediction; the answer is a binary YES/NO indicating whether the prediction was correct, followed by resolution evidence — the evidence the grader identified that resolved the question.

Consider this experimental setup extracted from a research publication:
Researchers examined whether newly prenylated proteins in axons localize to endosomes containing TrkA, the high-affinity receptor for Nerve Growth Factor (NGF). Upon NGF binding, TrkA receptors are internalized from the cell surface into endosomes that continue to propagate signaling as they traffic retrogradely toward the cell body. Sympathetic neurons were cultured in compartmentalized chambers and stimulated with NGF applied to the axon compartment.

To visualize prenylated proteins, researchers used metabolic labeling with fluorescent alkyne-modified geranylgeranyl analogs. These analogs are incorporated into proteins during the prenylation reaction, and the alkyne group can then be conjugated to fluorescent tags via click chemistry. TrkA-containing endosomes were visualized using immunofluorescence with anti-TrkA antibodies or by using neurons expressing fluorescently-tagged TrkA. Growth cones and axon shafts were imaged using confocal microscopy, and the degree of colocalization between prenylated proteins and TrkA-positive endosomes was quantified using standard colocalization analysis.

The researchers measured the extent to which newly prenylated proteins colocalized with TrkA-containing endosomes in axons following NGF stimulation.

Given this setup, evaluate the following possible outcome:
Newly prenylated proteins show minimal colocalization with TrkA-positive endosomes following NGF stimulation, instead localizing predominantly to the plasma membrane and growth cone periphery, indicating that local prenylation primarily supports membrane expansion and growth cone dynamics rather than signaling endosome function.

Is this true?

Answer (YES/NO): NO